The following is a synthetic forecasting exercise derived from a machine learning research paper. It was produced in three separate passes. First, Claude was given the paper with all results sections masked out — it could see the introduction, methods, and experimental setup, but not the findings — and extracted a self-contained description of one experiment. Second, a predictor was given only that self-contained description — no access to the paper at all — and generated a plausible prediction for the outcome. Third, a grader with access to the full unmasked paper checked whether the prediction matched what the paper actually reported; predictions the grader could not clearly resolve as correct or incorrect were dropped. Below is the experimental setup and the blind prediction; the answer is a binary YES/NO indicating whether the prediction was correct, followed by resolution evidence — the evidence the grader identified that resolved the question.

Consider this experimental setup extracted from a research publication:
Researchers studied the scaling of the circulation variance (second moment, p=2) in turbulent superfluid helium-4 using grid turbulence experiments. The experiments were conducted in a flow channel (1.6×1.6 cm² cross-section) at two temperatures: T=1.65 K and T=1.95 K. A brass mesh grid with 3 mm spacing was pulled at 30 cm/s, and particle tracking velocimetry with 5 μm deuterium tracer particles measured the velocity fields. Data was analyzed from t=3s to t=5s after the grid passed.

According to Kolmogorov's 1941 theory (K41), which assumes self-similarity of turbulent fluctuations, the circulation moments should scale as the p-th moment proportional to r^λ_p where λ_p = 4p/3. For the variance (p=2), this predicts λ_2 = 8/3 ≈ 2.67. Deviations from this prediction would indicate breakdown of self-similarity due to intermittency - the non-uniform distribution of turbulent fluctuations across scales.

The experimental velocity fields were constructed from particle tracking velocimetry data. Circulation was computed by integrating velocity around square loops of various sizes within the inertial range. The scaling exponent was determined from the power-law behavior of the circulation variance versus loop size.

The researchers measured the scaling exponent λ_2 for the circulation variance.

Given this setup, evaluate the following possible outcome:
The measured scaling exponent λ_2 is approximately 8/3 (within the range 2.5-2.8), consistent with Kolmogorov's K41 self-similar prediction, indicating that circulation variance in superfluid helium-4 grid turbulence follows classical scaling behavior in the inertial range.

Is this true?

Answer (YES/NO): YES